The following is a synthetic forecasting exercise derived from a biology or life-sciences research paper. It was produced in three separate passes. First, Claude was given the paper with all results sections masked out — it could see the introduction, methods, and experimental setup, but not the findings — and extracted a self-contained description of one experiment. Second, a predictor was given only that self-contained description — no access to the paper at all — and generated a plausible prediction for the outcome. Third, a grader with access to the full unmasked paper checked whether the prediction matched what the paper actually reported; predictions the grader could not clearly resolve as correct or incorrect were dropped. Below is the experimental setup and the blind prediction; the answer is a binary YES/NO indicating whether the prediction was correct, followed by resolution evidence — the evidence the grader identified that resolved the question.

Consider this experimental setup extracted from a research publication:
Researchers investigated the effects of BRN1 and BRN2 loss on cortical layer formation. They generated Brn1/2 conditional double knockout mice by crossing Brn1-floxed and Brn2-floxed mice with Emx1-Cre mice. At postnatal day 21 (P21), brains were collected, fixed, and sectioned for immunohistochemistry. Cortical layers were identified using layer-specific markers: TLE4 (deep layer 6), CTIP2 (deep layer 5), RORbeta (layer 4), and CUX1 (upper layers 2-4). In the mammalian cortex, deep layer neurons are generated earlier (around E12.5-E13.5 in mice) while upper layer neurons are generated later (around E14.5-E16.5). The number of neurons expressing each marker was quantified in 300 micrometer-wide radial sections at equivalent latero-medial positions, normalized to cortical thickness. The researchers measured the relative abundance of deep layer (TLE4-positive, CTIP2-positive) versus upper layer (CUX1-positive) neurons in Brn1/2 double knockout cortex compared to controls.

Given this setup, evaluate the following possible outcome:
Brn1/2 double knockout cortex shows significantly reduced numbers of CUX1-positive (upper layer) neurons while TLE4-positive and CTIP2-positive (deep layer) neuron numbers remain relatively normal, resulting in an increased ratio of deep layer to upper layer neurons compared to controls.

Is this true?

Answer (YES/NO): NO